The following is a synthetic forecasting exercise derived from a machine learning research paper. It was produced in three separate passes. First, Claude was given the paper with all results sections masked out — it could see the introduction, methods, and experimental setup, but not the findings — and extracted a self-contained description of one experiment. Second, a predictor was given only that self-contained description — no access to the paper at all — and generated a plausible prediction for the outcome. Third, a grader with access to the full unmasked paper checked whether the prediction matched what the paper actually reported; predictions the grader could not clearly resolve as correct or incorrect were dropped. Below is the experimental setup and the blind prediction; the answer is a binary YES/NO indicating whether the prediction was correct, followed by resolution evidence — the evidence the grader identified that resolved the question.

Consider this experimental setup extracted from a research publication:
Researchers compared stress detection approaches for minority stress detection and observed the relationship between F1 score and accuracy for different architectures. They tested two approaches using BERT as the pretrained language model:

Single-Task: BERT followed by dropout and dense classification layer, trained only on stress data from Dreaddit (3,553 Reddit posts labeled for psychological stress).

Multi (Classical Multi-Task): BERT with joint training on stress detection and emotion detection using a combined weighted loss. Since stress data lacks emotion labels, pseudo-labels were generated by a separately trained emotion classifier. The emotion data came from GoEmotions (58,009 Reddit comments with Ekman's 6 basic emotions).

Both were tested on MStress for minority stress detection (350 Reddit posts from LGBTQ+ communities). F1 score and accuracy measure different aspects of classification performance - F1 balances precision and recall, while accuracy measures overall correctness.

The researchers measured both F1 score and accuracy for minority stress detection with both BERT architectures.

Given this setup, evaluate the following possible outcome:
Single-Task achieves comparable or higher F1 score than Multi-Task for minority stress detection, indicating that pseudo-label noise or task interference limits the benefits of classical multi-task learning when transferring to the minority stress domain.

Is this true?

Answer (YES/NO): NO